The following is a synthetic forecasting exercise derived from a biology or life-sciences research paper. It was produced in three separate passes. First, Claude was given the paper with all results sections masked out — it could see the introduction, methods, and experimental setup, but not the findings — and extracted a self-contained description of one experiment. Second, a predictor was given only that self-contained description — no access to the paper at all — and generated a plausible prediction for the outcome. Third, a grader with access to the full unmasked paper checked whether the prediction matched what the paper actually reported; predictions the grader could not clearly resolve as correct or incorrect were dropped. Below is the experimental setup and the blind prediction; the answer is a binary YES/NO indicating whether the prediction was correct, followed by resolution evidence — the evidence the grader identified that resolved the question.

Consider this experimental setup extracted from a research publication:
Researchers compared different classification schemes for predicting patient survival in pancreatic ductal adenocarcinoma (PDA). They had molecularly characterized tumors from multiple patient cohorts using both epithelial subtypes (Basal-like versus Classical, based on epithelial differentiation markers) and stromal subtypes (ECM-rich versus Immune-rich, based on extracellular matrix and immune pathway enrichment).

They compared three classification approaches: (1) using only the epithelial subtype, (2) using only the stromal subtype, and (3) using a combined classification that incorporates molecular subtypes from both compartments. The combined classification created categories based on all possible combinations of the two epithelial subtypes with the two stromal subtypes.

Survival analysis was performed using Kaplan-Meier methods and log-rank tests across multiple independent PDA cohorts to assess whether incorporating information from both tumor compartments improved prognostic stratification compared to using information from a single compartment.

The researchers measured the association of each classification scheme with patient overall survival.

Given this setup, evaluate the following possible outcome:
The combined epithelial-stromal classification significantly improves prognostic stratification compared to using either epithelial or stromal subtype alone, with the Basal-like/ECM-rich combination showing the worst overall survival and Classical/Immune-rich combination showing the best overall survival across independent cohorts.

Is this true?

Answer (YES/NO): YES